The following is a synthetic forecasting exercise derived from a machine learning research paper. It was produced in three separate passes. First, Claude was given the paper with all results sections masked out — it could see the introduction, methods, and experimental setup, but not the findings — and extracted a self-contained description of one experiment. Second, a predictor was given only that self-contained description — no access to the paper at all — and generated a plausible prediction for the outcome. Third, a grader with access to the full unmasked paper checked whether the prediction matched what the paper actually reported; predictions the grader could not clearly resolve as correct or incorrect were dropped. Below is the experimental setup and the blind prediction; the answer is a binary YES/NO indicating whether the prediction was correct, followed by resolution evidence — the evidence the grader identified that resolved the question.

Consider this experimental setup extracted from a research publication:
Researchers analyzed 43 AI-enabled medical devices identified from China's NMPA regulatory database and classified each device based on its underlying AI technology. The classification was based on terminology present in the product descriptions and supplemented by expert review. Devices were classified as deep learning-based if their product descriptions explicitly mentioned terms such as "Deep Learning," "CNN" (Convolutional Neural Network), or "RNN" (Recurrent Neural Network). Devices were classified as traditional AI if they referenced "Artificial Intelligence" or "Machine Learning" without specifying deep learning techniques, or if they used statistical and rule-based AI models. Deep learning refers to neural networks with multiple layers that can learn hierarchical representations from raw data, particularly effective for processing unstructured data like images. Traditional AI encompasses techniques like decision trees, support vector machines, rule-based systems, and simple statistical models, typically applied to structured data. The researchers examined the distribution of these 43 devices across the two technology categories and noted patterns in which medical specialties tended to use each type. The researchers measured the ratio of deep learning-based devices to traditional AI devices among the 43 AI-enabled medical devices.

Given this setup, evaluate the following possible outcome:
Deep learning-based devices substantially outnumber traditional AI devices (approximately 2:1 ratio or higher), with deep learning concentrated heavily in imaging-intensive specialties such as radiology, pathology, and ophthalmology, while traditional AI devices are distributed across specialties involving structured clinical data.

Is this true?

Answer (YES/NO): NO